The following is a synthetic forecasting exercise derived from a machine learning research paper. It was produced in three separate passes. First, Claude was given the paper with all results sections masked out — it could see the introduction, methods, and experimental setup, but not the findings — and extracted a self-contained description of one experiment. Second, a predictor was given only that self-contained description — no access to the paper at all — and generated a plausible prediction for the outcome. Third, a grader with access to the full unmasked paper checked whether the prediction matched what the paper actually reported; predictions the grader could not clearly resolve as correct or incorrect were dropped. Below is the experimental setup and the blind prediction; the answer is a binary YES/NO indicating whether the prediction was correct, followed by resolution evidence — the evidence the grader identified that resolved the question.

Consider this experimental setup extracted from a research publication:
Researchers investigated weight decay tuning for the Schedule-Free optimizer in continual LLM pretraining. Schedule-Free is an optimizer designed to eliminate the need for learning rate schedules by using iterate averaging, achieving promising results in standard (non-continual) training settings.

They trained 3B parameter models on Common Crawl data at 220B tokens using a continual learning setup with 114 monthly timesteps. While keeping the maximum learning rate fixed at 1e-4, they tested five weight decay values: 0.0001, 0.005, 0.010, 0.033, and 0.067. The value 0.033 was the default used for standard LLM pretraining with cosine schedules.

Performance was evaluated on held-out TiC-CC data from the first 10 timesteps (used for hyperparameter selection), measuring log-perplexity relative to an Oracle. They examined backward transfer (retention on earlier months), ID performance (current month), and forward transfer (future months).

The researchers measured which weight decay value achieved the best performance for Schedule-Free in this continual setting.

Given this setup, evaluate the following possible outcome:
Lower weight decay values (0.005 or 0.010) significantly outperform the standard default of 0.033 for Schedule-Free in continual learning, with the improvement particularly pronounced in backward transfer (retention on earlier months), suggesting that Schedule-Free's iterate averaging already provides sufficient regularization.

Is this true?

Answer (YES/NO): NO